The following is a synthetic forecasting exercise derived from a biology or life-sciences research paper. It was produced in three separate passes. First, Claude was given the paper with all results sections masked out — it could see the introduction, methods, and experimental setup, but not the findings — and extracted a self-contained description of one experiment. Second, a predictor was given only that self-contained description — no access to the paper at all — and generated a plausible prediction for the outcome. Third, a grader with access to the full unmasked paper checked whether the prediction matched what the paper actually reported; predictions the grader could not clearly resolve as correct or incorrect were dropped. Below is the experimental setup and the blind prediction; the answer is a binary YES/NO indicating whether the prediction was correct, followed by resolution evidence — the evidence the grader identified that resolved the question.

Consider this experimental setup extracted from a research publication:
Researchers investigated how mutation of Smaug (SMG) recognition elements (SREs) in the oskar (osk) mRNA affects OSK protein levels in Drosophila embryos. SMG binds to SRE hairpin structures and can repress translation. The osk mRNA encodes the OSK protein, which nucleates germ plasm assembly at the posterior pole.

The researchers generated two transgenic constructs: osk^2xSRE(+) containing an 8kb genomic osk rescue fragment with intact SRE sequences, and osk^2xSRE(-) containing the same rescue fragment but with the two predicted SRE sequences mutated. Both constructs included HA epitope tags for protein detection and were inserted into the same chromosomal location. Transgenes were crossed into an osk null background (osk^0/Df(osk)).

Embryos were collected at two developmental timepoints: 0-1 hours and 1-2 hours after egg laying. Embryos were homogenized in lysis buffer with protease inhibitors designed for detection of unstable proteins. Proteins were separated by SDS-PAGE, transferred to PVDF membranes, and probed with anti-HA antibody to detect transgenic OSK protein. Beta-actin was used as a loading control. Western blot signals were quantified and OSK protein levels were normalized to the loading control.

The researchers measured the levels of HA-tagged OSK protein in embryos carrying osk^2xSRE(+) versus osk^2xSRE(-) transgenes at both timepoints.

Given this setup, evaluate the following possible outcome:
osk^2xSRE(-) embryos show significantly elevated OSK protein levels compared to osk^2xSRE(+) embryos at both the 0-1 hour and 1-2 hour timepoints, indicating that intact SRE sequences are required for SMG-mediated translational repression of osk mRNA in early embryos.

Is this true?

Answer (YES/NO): YES